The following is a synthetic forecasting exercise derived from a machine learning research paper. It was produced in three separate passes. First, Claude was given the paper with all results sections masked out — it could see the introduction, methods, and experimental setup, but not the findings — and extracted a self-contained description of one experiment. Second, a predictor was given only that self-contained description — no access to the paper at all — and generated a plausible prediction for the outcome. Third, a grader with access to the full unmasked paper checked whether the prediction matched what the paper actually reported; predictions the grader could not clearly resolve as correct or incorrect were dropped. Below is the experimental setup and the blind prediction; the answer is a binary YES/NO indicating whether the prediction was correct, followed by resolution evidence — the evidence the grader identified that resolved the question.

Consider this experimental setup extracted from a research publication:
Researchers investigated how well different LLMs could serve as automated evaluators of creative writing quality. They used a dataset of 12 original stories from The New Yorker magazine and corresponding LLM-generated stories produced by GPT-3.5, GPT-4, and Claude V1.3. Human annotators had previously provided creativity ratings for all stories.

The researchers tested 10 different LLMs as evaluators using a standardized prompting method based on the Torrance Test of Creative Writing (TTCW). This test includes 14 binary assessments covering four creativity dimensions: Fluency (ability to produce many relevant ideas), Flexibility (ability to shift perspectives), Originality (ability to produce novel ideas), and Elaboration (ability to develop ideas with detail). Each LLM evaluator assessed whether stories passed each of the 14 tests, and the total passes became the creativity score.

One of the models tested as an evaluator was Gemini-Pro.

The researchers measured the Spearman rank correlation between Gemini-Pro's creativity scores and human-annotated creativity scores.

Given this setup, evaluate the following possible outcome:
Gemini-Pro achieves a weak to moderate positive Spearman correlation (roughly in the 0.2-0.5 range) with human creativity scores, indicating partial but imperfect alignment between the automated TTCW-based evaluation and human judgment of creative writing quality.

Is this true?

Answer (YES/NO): NO